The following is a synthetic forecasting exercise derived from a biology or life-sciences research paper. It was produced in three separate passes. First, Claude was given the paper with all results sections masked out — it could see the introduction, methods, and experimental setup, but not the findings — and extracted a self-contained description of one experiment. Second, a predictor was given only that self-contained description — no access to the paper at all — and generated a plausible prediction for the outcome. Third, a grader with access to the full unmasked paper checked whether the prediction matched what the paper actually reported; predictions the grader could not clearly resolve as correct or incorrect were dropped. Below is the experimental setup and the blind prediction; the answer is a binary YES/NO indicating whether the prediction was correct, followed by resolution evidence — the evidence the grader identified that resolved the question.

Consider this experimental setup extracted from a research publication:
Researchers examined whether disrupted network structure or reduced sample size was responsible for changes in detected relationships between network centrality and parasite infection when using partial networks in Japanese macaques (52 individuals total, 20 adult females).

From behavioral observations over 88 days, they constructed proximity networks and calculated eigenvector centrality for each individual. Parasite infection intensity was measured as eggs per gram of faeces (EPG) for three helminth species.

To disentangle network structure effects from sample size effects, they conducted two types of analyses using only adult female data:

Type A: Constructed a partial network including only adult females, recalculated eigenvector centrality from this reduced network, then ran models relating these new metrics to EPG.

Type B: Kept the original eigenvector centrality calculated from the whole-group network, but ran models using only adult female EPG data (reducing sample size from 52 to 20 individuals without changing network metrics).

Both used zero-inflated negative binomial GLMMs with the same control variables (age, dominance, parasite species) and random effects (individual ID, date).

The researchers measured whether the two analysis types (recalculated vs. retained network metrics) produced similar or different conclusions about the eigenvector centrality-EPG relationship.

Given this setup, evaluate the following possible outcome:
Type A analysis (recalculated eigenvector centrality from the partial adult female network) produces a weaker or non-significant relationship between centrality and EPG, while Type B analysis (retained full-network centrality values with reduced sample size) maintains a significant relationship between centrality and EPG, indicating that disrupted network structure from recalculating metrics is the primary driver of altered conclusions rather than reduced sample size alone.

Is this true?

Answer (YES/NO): NO